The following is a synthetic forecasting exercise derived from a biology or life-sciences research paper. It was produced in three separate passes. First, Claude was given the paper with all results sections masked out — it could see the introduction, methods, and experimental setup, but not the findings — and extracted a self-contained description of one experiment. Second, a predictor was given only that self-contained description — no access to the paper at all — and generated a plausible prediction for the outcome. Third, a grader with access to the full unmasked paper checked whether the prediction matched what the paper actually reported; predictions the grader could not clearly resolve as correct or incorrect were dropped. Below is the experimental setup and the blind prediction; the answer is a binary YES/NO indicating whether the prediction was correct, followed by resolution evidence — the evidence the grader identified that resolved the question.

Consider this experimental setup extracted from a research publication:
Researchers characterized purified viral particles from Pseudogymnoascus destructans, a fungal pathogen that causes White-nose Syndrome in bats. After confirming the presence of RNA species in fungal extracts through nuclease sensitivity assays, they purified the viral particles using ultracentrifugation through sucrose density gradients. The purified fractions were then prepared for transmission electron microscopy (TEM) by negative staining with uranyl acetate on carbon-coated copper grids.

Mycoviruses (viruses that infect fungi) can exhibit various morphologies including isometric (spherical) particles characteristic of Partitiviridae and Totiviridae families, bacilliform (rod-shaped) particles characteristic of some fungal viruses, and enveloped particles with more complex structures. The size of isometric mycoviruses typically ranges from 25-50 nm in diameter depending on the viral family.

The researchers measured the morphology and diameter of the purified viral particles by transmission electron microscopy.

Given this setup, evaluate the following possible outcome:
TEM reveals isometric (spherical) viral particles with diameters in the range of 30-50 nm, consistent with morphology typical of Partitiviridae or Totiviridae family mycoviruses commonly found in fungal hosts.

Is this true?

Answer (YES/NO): YES